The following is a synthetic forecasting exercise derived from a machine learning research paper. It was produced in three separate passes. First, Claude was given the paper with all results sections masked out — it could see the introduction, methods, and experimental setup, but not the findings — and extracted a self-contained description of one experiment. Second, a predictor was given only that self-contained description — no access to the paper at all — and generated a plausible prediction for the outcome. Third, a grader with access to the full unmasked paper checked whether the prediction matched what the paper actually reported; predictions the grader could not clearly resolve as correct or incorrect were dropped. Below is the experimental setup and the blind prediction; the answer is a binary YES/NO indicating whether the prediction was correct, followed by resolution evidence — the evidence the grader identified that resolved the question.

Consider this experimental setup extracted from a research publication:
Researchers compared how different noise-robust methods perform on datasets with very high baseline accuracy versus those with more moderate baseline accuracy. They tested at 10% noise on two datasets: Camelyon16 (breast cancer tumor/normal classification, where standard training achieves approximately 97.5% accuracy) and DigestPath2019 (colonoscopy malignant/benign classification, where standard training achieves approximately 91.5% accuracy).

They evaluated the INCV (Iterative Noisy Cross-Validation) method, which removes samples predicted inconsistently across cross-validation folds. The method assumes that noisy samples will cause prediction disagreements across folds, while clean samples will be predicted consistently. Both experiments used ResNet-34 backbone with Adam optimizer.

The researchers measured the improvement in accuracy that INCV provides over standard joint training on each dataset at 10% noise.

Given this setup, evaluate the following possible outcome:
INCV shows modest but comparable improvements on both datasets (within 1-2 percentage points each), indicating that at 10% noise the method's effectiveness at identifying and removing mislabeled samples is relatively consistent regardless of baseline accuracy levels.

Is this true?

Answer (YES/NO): NO